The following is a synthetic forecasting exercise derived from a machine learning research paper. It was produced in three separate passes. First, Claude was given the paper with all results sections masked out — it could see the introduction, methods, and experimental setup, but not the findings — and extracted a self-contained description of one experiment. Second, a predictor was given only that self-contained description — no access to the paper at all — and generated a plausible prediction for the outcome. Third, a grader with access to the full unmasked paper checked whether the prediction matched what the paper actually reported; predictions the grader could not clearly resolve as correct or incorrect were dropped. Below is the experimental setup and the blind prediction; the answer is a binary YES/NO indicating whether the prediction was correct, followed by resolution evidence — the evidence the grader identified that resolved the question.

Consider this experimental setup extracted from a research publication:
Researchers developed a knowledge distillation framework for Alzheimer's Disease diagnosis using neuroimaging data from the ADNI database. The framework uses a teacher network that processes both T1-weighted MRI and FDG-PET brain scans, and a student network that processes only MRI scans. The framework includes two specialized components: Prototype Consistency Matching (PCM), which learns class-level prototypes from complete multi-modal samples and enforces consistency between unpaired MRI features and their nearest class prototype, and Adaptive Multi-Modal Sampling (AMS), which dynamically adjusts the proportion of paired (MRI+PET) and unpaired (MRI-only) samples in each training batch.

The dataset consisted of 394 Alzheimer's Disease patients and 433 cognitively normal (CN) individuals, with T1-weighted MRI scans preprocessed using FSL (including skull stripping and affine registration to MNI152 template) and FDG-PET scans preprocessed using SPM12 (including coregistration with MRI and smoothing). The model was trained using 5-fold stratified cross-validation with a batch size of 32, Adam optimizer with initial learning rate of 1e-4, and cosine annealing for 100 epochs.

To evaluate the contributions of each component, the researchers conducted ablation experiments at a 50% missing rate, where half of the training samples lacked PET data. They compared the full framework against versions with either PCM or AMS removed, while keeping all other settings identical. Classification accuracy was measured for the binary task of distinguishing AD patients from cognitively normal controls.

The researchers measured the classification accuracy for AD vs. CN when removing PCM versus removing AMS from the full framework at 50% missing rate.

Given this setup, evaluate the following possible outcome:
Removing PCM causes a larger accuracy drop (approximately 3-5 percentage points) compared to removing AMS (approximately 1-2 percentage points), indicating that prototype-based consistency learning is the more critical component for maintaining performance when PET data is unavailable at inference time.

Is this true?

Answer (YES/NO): NO